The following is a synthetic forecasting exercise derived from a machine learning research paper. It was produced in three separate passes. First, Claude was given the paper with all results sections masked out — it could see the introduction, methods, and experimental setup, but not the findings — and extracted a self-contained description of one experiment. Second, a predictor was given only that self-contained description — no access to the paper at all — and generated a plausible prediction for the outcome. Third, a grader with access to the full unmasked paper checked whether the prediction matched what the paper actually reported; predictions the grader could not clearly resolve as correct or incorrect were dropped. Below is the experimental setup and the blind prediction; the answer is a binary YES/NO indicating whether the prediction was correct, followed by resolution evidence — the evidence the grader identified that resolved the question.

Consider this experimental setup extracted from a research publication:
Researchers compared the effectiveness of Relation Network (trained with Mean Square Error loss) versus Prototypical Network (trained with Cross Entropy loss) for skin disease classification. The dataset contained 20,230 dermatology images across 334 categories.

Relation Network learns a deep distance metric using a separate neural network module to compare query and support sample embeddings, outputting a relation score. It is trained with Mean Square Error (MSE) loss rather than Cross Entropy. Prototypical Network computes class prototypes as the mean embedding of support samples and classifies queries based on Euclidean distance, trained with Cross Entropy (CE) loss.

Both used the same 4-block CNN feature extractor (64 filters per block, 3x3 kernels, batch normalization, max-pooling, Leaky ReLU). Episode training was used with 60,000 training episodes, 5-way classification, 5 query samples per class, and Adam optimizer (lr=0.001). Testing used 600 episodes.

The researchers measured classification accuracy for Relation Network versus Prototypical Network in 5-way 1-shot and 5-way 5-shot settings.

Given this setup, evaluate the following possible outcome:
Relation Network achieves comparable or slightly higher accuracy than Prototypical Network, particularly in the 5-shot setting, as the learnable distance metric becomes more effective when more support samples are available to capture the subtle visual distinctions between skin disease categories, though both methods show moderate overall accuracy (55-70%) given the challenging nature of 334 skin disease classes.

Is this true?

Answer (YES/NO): NO